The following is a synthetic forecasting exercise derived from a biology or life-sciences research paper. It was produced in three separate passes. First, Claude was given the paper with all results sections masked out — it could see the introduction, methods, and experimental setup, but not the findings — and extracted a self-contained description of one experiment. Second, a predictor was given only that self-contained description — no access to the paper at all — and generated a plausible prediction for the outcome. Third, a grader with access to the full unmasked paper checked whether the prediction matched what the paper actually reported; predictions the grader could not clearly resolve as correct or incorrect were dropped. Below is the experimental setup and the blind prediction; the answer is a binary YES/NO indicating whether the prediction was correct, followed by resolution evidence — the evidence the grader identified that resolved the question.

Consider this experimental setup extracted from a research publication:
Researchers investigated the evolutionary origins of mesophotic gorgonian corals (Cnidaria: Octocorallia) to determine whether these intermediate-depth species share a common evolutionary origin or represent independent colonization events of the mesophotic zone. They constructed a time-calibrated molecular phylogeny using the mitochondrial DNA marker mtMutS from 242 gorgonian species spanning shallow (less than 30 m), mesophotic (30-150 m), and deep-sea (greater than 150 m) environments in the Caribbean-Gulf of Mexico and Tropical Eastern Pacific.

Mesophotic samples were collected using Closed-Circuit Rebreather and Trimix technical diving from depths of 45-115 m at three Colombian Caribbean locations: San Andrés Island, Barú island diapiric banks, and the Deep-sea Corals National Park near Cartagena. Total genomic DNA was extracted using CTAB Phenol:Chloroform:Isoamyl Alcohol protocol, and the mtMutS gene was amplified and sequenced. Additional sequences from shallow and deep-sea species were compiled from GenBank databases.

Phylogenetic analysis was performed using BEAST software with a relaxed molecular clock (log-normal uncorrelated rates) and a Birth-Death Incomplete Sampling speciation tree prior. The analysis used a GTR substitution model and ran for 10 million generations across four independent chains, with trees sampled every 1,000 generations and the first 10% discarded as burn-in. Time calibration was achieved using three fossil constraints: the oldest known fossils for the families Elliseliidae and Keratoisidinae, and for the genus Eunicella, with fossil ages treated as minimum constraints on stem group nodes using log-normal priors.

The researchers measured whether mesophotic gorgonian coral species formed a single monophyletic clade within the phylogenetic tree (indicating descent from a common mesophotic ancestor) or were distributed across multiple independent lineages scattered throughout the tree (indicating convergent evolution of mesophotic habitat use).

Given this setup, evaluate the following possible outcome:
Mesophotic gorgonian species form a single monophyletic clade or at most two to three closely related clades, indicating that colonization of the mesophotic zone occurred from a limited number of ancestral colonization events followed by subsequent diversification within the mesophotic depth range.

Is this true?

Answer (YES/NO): NO